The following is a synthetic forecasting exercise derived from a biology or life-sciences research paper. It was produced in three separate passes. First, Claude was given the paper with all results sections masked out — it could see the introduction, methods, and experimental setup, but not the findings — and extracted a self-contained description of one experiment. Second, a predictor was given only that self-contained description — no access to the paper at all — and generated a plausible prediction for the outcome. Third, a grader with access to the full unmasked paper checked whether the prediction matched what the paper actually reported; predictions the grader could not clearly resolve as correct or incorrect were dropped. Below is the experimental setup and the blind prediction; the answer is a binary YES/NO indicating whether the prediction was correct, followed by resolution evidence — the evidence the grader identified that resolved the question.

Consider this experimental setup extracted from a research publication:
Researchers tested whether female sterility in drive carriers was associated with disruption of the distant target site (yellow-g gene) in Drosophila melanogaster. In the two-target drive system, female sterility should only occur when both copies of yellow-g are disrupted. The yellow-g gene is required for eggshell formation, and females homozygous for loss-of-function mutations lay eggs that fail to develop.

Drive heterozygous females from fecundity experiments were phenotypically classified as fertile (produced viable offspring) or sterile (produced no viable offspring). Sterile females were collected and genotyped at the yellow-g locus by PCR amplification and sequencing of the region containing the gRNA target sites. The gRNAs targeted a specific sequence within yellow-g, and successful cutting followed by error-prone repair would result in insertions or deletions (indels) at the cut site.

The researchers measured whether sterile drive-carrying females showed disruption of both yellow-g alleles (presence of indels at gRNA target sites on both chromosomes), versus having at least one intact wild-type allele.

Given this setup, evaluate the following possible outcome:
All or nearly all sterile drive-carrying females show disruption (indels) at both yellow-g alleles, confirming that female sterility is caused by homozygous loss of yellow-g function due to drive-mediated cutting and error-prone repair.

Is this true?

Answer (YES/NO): YES